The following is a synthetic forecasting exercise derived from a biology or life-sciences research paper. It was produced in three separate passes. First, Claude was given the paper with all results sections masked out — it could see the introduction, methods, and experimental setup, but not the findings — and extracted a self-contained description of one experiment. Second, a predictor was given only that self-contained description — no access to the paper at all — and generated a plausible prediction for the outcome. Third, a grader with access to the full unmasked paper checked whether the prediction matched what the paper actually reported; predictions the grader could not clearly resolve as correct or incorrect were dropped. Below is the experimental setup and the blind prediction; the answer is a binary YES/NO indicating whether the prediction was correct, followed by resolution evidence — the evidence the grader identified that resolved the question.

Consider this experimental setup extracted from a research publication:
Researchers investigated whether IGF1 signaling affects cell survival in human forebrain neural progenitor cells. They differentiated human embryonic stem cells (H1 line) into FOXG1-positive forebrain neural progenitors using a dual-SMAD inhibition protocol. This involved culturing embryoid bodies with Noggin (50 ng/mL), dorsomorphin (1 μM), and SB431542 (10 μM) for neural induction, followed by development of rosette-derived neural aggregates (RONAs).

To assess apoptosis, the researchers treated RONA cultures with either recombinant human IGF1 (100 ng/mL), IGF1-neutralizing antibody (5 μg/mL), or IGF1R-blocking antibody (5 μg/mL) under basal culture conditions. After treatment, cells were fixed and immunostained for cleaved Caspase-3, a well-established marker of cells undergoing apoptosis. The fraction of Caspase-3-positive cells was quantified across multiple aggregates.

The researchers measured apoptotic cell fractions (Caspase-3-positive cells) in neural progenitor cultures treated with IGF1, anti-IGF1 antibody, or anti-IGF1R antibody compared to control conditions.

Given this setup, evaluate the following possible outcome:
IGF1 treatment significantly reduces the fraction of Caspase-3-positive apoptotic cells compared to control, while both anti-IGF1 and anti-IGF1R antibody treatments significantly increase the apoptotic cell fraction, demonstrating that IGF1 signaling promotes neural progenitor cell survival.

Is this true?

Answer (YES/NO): NO